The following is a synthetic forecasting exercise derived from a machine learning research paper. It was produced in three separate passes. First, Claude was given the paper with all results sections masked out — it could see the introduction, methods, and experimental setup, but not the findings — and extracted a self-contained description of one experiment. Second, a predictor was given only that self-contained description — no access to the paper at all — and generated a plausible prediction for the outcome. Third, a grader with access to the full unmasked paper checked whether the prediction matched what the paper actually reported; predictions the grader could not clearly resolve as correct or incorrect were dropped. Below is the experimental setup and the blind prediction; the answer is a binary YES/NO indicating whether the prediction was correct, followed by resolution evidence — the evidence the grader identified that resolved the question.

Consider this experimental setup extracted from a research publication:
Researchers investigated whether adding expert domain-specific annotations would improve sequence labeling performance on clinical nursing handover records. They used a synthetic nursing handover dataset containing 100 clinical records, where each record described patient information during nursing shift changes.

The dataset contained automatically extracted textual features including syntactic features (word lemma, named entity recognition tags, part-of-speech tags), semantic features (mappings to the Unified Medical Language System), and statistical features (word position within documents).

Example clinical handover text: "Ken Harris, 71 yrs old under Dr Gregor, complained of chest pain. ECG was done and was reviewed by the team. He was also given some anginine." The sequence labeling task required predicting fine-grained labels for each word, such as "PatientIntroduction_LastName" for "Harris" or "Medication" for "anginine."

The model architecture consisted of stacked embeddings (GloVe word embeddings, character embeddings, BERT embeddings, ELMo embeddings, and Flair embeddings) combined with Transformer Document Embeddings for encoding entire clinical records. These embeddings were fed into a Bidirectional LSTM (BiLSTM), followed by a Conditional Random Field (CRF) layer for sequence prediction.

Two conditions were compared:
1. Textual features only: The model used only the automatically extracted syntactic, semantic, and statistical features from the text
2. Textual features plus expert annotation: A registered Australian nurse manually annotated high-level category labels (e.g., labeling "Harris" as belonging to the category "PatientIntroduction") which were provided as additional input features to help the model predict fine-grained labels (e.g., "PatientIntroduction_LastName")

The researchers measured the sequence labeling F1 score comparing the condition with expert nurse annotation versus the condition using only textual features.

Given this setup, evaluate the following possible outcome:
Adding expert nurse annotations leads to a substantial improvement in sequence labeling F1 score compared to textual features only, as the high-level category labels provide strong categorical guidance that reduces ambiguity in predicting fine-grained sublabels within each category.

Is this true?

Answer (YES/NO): NO